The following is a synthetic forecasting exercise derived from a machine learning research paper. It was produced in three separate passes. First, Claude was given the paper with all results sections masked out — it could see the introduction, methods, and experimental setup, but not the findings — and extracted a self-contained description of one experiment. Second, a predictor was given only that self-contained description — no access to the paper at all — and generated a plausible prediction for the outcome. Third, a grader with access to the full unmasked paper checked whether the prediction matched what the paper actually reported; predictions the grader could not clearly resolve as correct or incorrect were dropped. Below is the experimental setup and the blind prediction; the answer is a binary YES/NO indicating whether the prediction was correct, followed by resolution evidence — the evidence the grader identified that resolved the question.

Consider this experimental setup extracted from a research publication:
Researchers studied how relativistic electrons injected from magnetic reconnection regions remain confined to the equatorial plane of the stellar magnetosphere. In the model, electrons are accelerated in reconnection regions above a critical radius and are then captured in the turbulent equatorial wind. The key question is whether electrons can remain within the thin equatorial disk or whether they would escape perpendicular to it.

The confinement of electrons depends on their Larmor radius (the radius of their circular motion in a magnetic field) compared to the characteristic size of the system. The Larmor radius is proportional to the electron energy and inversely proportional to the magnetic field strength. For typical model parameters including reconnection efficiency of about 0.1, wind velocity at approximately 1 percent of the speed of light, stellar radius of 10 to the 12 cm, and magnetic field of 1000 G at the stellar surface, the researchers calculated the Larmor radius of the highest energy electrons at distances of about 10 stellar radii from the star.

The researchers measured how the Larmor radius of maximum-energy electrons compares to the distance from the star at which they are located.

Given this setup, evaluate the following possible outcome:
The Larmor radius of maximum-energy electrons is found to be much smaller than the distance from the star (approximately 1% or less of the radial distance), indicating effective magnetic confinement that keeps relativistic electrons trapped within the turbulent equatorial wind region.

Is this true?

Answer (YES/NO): YES